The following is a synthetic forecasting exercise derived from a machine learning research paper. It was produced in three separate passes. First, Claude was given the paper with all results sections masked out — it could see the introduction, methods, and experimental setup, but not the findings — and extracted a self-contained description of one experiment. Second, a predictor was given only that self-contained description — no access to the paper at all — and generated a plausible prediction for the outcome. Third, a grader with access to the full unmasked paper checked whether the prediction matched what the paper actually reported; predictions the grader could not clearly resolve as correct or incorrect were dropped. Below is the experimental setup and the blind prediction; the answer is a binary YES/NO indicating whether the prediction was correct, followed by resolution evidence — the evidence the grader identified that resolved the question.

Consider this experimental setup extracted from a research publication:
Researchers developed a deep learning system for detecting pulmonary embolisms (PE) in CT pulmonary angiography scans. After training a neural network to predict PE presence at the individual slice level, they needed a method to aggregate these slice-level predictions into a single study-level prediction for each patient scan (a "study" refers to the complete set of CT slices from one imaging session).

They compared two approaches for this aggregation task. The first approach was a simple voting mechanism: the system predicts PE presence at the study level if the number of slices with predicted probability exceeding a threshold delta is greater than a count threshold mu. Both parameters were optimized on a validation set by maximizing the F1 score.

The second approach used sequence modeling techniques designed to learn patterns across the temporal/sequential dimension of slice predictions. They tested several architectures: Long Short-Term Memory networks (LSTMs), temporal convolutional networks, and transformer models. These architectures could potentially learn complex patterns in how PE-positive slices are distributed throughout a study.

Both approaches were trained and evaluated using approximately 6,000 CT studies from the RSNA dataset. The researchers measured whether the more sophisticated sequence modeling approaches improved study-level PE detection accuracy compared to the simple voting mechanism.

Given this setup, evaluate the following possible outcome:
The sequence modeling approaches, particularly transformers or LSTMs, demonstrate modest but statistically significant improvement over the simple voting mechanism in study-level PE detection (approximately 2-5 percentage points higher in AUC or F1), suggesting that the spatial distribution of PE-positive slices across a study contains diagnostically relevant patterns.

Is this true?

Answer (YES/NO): NO